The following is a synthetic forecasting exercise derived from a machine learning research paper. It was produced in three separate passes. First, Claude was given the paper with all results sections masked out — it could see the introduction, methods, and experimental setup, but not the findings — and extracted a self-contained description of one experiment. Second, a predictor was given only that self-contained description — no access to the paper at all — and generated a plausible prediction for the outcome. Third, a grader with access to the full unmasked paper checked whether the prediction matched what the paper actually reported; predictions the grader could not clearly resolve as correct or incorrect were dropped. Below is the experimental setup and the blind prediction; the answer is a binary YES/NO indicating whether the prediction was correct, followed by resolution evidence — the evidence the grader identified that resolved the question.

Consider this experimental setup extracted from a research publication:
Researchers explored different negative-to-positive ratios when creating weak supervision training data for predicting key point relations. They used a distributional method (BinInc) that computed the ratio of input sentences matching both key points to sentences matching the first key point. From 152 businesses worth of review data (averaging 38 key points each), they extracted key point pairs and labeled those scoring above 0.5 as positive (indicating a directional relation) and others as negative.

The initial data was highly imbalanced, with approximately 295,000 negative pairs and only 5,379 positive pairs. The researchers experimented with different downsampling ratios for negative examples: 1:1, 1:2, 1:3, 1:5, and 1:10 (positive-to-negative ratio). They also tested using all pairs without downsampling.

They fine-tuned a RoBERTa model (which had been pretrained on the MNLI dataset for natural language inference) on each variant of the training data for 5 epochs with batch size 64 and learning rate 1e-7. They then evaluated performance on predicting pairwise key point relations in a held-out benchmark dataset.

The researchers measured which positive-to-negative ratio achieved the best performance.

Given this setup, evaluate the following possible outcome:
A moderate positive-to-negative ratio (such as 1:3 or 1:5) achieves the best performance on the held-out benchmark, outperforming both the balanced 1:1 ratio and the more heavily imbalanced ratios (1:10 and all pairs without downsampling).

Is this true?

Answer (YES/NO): YES